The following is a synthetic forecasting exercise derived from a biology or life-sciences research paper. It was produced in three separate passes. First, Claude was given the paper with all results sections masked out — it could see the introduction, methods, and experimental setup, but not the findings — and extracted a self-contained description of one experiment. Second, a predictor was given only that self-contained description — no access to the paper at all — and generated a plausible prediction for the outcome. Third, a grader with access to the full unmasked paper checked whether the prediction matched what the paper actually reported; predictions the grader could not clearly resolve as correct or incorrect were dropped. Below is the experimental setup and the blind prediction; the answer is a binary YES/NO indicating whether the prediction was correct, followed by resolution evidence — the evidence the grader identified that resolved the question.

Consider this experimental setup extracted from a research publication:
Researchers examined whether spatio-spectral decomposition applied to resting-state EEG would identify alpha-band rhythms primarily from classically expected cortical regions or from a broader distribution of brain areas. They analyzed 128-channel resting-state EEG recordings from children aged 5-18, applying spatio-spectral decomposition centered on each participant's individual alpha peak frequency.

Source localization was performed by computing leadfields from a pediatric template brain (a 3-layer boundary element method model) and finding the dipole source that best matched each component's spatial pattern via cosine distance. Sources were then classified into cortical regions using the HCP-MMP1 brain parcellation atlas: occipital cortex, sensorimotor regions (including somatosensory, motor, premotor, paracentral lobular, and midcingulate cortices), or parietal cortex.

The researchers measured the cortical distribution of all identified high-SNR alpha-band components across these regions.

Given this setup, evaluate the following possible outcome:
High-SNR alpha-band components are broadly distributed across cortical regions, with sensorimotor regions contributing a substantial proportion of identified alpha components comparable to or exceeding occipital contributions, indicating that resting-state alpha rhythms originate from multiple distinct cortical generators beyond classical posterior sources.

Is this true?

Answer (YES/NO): NO